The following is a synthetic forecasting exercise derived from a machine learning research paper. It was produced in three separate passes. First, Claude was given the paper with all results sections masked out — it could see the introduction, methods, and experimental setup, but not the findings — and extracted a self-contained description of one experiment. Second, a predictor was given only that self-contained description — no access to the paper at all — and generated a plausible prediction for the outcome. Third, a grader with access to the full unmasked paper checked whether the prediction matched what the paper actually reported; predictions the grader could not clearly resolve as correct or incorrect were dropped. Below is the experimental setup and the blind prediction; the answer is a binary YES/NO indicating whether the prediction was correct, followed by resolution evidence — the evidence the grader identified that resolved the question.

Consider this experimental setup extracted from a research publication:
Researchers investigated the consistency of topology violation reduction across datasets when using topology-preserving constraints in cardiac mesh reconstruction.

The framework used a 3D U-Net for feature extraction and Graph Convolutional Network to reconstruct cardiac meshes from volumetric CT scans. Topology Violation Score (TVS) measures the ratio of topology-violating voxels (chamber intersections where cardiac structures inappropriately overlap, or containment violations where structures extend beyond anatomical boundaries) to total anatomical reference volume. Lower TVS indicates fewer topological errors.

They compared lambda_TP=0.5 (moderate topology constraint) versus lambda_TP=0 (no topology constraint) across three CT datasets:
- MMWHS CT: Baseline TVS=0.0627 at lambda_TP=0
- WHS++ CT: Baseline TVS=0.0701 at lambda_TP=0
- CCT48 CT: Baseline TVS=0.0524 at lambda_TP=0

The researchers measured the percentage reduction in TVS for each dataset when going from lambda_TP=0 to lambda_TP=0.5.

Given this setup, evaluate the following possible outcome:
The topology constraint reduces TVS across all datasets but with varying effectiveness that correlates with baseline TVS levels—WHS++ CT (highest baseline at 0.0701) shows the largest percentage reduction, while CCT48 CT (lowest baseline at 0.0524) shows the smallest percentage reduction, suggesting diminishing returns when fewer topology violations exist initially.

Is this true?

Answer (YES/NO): NO